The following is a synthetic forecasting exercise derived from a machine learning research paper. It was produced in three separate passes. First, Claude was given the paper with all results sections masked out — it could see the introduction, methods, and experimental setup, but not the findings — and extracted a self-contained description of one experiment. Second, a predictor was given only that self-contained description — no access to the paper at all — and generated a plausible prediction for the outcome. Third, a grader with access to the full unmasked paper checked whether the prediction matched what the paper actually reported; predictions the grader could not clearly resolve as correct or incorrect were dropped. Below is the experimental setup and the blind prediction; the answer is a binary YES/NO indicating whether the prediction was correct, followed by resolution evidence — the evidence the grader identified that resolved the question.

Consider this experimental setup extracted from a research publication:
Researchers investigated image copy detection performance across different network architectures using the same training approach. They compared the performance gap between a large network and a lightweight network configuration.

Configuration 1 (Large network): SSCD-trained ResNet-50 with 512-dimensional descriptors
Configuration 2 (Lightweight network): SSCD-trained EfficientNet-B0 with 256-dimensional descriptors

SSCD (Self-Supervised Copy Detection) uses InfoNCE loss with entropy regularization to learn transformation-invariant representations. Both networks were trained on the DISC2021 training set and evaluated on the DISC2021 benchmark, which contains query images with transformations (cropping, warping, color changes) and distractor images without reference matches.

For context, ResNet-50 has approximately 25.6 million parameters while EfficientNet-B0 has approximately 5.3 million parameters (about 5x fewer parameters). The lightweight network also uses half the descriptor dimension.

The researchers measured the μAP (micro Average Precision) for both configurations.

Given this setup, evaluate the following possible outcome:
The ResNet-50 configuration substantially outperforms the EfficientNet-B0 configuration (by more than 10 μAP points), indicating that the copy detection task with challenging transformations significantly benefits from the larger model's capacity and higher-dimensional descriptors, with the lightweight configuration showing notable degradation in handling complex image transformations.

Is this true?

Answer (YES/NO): YES